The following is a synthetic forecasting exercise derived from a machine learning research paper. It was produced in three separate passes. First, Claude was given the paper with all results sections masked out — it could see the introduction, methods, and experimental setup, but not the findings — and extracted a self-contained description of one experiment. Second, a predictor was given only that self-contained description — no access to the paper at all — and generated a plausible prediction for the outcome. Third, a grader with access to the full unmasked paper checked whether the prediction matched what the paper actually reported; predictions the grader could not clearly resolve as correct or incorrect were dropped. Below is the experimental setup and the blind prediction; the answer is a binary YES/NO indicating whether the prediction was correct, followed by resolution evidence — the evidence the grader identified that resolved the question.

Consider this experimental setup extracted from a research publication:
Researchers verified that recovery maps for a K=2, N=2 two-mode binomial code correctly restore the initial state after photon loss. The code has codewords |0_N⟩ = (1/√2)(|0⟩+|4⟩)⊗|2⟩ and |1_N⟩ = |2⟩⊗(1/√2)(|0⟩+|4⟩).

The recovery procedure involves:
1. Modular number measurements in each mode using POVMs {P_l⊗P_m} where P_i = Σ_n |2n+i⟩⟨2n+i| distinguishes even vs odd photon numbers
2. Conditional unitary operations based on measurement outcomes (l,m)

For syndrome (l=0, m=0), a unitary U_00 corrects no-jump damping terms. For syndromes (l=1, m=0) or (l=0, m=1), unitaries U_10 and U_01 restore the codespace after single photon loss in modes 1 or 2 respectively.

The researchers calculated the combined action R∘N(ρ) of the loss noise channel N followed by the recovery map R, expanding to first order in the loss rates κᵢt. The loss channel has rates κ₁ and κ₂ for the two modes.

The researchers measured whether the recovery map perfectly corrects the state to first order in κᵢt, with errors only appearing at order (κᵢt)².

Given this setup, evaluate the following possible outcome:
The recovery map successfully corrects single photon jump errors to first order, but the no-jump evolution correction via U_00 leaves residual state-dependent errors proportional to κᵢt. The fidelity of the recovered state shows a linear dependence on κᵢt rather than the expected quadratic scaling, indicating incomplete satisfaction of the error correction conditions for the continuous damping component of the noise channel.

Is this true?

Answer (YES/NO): NO